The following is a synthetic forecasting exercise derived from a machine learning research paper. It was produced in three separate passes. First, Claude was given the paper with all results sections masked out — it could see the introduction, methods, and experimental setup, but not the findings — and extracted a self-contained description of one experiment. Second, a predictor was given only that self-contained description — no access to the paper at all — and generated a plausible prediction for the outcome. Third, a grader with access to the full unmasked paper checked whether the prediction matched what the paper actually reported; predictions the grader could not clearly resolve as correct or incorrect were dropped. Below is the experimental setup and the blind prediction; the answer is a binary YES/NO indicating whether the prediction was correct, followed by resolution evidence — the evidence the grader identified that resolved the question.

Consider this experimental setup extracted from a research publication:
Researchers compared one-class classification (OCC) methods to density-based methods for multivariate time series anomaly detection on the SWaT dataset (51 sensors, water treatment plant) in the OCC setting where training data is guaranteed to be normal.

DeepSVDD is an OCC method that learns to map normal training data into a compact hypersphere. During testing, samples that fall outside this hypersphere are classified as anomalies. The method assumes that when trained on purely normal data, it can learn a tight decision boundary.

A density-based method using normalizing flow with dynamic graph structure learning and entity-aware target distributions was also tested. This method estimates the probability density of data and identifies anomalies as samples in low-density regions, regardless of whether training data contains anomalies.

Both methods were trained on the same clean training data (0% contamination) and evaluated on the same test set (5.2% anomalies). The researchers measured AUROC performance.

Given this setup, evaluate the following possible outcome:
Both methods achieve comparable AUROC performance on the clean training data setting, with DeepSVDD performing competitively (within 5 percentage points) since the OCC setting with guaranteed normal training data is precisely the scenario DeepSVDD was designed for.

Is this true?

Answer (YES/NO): YES